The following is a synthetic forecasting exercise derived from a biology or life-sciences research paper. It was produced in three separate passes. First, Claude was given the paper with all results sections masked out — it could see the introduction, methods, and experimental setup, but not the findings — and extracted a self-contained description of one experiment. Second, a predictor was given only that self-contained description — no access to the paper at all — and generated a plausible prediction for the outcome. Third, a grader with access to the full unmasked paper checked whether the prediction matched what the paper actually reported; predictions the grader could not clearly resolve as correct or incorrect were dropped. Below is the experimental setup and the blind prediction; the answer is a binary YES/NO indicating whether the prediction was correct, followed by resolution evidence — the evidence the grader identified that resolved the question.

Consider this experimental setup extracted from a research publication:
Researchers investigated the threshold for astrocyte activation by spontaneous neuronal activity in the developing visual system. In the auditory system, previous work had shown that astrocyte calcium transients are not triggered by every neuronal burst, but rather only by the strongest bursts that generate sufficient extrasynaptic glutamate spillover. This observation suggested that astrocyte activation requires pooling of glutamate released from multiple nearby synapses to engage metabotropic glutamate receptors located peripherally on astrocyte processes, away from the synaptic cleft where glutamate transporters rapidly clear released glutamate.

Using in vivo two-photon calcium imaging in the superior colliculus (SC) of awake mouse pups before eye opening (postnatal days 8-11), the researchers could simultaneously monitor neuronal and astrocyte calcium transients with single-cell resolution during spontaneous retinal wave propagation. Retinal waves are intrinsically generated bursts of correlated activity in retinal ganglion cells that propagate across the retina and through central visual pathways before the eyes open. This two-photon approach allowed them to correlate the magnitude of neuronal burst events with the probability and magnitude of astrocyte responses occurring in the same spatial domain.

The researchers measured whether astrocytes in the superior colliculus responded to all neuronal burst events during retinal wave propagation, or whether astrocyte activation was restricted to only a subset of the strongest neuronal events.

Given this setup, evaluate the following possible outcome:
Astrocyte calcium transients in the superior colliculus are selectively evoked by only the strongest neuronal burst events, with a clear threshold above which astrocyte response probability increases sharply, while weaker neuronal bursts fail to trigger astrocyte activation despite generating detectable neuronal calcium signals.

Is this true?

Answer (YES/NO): NO